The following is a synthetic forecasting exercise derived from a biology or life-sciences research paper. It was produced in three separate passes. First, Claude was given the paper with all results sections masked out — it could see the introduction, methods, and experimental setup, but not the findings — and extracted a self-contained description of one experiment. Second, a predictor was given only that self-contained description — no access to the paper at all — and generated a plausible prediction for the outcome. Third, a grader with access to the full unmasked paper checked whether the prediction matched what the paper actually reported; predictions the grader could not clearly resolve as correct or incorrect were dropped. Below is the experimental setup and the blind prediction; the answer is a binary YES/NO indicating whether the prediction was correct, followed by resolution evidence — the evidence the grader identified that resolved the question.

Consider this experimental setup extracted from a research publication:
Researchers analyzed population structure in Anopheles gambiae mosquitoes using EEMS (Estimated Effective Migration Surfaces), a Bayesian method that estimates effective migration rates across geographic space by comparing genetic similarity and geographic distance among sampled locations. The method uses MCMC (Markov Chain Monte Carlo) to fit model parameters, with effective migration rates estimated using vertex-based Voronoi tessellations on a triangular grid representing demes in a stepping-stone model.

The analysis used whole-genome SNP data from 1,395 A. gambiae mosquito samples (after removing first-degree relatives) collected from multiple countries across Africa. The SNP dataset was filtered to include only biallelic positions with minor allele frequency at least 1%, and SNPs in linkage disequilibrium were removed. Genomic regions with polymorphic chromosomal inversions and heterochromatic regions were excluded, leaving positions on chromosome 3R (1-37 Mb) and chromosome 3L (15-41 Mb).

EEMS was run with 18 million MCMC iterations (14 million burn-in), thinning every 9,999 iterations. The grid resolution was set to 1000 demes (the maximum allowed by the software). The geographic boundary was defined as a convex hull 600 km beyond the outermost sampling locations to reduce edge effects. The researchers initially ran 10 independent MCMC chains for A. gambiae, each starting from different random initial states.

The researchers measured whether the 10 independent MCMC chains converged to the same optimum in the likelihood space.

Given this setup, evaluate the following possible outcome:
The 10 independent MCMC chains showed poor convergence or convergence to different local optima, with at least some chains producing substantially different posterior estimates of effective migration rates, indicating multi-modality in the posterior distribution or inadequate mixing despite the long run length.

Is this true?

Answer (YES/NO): YES